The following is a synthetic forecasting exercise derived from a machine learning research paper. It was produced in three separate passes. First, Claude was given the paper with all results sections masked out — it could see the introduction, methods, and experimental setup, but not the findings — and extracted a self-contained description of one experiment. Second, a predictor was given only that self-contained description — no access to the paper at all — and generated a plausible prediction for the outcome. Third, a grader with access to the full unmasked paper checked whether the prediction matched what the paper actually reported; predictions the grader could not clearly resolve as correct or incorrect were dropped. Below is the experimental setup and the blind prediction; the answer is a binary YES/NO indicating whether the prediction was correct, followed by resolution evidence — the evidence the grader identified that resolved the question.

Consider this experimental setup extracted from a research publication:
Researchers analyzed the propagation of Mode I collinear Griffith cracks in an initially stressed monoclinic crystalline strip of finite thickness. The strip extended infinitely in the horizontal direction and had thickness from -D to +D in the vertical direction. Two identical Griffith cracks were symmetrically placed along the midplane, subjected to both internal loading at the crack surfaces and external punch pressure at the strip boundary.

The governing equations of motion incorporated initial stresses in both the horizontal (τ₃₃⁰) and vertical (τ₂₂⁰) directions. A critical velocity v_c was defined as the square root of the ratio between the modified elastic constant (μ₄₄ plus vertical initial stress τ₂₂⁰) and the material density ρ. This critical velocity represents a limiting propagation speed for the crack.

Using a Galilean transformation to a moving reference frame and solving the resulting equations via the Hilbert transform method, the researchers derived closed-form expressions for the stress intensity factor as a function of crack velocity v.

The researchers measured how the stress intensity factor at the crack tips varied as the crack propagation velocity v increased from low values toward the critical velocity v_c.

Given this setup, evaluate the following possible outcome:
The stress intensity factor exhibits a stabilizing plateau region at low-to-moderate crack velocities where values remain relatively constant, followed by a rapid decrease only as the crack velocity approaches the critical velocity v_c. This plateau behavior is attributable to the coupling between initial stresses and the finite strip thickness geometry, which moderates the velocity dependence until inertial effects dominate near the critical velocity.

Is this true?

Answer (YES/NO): NO